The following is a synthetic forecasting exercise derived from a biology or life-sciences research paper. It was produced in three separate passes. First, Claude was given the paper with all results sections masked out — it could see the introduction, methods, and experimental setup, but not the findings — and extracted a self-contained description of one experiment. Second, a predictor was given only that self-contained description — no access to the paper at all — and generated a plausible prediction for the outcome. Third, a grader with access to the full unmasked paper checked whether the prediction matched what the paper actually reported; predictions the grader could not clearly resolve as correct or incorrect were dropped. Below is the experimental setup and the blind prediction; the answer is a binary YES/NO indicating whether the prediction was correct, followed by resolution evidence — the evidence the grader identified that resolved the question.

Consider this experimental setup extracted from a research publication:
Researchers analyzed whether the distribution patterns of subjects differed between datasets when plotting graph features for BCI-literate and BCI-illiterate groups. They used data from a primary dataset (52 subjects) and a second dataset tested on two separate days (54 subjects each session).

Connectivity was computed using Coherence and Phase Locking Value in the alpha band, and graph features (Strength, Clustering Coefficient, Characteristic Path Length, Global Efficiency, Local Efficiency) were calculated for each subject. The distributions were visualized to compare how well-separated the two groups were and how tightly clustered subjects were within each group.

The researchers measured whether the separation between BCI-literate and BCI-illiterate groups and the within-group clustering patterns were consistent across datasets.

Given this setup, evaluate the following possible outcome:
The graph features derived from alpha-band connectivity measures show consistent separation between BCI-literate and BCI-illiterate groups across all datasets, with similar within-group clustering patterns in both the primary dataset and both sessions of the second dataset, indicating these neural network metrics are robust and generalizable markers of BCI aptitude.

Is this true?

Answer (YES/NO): NO